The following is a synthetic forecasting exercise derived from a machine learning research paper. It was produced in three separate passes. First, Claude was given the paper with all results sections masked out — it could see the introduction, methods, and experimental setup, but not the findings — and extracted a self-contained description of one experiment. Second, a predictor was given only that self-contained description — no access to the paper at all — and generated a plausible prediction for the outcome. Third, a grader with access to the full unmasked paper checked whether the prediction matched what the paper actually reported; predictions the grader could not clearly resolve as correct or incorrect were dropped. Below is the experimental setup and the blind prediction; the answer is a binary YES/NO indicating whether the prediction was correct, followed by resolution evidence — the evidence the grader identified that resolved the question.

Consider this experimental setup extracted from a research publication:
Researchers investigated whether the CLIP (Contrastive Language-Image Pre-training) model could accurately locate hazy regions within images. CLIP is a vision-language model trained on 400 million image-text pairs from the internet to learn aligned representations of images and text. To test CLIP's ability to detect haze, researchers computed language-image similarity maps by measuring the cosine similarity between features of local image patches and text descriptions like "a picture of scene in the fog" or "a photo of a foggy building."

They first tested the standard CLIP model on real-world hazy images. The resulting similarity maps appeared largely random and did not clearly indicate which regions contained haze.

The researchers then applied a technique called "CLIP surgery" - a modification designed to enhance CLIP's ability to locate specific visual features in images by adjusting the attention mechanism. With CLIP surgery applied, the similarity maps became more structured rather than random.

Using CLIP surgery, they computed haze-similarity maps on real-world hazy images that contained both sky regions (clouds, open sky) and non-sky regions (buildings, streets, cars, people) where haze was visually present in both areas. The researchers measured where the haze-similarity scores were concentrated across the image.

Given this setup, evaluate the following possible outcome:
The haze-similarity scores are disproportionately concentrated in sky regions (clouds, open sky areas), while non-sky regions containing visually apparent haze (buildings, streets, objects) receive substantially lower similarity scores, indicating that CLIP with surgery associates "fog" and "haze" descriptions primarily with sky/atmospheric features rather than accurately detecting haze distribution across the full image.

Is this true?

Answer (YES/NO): YES